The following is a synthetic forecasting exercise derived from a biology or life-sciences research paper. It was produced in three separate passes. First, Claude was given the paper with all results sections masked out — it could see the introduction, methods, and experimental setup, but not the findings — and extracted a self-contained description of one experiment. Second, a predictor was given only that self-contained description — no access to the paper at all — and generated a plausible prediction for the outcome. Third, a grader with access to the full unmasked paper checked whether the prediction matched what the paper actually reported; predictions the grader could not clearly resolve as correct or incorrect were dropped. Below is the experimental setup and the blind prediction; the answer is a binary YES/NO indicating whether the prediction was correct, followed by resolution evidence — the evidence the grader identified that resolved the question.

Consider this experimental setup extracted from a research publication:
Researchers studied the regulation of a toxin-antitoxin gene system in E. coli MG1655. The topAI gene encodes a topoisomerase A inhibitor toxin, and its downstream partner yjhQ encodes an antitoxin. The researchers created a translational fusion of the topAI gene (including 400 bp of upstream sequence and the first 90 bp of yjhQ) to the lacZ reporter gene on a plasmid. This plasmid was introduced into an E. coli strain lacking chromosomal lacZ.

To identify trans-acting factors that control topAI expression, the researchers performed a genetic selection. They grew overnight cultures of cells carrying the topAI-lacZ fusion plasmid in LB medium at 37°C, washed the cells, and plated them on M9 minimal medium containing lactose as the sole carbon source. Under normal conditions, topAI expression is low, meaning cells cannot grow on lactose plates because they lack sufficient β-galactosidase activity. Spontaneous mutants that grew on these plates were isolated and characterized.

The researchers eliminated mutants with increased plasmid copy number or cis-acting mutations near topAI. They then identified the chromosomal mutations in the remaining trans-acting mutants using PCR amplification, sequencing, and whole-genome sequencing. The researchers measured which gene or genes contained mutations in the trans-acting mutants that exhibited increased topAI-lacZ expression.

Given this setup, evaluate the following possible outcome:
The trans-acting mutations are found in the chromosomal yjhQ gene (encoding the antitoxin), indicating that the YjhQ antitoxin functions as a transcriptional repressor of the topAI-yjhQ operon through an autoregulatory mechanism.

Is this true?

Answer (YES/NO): NO